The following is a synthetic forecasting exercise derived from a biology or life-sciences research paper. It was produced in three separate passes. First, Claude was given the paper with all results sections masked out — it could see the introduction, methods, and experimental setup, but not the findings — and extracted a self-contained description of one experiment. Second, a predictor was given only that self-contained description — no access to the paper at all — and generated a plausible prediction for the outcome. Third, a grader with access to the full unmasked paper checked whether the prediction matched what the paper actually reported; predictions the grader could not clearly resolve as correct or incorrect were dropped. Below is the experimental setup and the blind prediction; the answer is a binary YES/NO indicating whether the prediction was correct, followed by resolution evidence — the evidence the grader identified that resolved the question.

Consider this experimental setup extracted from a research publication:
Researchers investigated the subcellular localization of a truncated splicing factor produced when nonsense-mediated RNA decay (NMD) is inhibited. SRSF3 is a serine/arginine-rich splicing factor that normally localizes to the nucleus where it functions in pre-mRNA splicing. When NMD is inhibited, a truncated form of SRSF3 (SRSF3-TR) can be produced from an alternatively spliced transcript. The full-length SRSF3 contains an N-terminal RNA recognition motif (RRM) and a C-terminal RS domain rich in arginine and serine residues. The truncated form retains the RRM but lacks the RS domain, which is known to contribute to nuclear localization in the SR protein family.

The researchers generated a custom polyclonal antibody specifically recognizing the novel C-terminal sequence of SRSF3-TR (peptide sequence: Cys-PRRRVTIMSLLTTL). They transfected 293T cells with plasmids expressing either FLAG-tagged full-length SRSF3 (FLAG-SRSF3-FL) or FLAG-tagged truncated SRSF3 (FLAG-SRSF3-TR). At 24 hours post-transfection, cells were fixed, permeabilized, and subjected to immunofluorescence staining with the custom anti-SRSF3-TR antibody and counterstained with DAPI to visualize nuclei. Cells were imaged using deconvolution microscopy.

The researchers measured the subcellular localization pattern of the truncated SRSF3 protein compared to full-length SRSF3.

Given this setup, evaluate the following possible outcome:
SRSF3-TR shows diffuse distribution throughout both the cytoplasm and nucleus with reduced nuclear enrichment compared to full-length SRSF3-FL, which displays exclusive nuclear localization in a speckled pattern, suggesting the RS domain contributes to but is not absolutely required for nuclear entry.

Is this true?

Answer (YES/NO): NO